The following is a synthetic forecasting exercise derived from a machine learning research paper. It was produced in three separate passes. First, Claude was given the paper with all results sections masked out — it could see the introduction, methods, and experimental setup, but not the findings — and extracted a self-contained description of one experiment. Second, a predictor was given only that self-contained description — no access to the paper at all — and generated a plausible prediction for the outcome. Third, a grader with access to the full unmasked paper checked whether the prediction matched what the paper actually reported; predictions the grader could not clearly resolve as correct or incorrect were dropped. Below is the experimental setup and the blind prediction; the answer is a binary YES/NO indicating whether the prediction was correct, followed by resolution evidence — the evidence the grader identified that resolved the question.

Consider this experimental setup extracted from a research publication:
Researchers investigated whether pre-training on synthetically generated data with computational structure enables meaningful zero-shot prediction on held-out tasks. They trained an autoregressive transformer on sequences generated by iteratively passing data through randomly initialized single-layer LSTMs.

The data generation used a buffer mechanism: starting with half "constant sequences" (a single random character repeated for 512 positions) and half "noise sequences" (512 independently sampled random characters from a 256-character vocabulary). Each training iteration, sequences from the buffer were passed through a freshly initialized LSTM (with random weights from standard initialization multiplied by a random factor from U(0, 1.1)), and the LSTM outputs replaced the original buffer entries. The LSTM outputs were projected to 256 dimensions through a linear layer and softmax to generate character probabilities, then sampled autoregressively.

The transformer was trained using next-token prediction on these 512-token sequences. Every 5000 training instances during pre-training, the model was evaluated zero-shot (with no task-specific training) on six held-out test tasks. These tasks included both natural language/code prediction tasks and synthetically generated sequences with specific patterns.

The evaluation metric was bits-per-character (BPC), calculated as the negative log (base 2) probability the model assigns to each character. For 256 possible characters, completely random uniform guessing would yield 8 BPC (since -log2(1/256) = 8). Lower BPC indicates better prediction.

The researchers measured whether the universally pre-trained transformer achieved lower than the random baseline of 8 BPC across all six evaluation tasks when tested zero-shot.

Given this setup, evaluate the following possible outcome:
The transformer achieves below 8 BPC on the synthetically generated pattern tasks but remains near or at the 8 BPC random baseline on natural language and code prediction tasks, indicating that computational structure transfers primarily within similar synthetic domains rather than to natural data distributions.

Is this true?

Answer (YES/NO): NO